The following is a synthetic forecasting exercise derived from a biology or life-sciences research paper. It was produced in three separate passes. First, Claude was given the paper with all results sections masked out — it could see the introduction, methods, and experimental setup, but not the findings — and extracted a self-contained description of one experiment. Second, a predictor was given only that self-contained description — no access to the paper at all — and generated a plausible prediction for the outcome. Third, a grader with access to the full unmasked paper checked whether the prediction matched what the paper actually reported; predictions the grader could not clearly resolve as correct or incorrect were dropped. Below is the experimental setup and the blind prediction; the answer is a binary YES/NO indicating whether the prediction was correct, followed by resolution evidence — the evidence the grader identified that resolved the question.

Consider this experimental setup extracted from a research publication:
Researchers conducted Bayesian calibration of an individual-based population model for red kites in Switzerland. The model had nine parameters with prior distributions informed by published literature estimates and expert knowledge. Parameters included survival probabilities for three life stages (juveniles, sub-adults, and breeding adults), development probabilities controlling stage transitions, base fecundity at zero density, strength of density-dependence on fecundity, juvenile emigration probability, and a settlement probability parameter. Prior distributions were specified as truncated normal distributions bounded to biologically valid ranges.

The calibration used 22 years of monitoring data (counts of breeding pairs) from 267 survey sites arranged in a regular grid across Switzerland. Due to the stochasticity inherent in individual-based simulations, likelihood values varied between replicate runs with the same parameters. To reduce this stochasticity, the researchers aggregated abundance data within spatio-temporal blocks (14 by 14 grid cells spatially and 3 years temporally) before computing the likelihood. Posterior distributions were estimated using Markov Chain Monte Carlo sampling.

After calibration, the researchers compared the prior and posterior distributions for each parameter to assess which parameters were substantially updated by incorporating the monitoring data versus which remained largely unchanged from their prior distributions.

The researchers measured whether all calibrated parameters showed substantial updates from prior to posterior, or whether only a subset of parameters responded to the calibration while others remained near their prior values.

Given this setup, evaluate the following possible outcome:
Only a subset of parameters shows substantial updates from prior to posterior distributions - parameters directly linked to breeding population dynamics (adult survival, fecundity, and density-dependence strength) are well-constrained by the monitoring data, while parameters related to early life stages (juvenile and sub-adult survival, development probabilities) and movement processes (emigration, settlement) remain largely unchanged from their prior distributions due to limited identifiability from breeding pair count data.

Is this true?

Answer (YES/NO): NO